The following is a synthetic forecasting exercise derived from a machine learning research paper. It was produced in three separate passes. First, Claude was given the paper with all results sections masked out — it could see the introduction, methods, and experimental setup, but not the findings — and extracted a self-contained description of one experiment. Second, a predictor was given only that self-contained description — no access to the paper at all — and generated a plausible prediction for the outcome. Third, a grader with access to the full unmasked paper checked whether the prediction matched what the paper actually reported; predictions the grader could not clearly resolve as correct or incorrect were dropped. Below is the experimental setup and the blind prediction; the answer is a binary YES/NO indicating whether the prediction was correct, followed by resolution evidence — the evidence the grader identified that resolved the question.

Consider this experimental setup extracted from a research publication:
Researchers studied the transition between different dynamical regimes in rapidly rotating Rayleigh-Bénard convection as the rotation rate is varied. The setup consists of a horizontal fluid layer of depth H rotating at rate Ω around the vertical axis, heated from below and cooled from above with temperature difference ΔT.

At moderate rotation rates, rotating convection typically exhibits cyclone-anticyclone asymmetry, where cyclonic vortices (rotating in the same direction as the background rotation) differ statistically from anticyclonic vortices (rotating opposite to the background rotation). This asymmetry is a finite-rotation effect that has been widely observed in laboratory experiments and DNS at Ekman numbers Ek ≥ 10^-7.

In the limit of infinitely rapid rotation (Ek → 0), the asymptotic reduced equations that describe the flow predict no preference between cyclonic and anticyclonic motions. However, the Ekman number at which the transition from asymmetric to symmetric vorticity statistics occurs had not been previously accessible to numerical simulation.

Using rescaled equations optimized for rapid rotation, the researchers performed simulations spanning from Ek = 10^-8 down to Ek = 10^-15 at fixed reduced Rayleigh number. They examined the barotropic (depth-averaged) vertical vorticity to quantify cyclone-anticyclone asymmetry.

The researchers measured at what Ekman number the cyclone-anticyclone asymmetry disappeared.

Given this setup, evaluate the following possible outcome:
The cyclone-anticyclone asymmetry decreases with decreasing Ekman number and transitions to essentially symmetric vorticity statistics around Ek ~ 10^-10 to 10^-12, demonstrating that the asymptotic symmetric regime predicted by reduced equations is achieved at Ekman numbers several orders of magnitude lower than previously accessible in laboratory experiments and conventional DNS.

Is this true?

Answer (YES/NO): NO